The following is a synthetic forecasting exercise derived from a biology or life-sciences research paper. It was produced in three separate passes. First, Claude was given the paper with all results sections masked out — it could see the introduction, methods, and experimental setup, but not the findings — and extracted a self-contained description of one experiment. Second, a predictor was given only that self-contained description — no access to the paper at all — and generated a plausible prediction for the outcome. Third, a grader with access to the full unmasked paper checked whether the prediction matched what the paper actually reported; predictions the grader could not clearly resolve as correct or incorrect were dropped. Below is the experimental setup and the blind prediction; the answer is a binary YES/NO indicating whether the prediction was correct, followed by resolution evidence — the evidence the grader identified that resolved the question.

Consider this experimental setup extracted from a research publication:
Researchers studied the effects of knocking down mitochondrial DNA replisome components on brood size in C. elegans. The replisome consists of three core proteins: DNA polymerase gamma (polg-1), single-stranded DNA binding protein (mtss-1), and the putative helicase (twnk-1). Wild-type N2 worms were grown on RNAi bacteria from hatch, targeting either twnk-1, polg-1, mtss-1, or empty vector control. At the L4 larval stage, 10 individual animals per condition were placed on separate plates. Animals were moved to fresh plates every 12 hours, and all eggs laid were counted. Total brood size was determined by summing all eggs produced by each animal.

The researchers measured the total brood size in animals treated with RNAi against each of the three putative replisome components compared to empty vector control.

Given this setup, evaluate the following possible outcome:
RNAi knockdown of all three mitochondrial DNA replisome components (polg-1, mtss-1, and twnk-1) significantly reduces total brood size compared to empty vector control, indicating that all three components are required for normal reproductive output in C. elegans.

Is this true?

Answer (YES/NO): NO